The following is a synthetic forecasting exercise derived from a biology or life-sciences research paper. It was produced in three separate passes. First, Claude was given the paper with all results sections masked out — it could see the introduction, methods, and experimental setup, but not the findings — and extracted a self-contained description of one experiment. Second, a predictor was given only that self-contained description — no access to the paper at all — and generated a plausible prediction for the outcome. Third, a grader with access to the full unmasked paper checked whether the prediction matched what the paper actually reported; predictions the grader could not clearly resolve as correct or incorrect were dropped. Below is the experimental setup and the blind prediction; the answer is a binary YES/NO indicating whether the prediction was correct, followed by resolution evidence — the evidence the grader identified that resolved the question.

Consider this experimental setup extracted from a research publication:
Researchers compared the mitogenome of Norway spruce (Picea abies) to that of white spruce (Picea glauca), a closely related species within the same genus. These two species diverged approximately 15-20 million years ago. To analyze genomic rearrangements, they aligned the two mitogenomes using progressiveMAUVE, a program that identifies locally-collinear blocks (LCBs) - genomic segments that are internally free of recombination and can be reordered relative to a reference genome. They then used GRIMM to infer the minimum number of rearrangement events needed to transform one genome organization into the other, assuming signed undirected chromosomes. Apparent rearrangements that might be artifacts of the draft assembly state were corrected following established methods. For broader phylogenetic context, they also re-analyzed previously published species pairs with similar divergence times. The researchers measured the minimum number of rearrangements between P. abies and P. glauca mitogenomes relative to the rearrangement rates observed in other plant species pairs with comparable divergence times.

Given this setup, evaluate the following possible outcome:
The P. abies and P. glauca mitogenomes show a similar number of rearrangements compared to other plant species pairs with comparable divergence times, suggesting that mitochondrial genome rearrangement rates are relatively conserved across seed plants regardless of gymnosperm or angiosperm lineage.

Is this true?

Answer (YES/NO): NO